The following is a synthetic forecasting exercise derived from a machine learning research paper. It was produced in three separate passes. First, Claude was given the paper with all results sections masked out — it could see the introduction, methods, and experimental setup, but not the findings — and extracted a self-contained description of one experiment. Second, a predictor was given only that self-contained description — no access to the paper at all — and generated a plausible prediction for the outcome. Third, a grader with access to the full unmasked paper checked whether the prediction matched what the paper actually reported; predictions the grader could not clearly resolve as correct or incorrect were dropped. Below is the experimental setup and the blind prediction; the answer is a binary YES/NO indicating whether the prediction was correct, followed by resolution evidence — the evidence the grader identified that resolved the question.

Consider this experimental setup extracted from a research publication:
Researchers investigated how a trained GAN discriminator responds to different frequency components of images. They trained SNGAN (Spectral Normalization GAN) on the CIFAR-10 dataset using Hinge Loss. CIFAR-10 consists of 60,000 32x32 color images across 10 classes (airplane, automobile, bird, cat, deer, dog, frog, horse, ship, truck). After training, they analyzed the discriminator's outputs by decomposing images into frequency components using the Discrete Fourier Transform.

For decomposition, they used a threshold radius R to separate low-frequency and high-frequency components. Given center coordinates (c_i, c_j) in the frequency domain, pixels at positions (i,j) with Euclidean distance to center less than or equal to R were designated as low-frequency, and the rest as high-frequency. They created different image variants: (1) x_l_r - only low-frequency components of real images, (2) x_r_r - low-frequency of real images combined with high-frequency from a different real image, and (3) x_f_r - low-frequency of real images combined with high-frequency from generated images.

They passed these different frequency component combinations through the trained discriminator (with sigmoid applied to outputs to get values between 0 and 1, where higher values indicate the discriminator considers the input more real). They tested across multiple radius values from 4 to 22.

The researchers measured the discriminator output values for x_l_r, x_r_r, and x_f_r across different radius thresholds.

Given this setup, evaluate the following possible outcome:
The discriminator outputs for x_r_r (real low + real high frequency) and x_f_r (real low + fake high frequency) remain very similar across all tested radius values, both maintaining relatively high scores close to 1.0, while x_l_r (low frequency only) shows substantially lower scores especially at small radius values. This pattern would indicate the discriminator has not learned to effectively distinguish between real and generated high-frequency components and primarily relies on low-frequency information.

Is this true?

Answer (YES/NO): NO